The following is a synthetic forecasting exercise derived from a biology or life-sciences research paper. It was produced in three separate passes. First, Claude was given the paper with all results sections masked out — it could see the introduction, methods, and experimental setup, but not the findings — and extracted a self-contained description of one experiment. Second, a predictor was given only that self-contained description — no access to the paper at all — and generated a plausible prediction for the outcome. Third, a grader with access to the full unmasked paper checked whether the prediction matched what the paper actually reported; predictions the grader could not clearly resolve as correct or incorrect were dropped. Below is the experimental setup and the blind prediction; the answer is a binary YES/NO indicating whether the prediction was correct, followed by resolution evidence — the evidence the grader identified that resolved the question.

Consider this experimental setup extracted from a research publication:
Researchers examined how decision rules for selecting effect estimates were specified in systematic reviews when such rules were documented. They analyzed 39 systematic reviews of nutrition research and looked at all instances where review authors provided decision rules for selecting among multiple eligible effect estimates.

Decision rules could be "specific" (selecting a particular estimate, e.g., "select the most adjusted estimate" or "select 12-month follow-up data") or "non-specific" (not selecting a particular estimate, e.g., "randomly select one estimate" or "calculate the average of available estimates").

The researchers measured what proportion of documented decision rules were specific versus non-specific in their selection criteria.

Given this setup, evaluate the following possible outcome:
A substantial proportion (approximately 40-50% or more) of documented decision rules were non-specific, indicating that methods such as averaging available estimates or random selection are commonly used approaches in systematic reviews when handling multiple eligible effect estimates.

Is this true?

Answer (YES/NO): NO